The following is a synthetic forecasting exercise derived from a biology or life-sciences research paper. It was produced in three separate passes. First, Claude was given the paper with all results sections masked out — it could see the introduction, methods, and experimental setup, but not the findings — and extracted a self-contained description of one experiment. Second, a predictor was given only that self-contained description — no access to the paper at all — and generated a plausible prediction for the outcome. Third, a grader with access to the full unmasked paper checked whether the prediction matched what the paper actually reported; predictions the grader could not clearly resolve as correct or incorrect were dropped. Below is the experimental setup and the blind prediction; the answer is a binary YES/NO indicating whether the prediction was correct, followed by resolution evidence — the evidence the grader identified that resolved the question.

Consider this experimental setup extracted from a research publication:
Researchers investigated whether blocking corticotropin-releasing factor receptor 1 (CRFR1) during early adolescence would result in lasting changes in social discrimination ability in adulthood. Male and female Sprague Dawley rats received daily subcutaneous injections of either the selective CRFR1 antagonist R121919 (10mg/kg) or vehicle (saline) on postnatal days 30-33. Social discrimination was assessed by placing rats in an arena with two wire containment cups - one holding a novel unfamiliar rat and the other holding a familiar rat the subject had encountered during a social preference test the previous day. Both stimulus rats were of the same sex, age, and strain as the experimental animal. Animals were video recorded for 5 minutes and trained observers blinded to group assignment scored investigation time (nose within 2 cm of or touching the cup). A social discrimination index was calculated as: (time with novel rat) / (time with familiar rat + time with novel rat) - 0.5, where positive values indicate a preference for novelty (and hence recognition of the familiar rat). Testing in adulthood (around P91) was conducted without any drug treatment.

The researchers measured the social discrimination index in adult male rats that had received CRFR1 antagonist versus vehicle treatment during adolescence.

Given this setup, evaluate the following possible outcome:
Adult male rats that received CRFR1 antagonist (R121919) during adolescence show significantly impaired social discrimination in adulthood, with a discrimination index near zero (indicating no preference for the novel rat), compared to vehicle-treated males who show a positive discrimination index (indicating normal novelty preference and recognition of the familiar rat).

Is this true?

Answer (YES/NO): NO